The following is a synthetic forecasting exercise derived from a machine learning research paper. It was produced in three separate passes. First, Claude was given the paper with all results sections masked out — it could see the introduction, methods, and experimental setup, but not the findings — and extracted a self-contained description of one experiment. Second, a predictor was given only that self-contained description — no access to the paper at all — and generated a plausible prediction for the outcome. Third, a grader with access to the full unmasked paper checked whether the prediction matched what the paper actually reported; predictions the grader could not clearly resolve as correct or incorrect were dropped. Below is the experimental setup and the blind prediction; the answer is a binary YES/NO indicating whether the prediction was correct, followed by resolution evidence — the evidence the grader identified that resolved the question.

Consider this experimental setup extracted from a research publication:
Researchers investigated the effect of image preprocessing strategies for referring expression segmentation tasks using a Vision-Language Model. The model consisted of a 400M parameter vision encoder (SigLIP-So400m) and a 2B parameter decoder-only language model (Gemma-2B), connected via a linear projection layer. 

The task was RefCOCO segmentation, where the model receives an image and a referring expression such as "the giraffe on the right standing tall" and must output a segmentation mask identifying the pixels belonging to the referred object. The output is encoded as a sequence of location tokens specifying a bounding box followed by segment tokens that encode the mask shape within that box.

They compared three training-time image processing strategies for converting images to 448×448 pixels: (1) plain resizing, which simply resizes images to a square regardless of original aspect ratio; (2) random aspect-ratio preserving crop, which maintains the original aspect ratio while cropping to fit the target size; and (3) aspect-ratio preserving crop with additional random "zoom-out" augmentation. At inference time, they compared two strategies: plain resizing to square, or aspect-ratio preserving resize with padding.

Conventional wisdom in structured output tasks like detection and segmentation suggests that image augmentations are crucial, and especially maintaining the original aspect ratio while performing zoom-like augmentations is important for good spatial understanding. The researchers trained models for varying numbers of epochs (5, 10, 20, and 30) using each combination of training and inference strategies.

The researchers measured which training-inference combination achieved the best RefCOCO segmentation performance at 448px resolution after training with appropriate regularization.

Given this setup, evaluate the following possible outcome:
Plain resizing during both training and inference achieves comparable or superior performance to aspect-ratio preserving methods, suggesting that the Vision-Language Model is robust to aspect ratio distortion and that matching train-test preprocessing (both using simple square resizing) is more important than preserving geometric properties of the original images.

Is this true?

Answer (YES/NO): YES